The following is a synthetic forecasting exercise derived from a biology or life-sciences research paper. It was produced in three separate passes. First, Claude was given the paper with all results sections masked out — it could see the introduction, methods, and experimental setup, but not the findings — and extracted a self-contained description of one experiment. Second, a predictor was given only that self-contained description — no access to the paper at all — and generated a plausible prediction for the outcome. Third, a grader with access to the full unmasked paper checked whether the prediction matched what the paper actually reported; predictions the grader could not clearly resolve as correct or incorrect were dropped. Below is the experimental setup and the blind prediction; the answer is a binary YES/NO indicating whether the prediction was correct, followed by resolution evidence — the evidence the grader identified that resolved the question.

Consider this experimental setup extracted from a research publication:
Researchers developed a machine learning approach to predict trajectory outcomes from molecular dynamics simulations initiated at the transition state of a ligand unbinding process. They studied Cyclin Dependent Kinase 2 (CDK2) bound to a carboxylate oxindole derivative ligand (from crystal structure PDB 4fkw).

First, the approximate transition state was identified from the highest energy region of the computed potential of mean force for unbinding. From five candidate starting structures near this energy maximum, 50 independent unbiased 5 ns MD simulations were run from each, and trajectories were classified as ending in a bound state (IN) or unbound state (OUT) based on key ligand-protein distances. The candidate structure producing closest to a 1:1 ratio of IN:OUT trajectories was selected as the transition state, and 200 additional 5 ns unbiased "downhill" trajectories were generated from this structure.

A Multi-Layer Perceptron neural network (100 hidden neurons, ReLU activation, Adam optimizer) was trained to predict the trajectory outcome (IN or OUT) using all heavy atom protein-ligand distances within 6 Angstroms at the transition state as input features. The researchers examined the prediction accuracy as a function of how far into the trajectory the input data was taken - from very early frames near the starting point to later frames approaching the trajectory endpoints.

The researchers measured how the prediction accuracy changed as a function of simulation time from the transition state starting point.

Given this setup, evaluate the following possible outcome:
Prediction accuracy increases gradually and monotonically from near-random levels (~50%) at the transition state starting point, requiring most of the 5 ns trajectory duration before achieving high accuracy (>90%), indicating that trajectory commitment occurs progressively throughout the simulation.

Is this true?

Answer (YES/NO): NO